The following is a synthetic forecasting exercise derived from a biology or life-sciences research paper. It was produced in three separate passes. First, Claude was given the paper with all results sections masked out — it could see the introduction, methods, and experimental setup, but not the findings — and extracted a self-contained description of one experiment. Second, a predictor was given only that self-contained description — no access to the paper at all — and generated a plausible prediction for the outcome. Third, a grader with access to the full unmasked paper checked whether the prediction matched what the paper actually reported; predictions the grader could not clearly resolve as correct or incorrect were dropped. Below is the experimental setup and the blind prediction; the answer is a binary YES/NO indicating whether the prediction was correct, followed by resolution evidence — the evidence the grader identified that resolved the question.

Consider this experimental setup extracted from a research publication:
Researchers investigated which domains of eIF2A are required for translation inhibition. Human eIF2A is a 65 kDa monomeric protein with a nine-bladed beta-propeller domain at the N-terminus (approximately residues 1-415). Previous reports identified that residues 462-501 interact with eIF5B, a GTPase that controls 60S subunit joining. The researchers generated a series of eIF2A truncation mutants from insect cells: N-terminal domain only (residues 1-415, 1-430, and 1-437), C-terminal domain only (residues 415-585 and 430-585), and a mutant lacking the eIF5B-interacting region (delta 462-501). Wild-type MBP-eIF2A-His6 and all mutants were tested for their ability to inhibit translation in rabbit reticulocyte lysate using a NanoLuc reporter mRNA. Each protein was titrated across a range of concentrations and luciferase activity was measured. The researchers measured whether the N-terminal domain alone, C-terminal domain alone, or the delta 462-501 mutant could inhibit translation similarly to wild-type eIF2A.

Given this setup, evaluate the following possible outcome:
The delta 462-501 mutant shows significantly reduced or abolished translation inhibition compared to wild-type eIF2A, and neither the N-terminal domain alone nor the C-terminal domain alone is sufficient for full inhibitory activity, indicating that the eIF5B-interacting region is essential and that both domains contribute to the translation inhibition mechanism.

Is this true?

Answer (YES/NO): NO